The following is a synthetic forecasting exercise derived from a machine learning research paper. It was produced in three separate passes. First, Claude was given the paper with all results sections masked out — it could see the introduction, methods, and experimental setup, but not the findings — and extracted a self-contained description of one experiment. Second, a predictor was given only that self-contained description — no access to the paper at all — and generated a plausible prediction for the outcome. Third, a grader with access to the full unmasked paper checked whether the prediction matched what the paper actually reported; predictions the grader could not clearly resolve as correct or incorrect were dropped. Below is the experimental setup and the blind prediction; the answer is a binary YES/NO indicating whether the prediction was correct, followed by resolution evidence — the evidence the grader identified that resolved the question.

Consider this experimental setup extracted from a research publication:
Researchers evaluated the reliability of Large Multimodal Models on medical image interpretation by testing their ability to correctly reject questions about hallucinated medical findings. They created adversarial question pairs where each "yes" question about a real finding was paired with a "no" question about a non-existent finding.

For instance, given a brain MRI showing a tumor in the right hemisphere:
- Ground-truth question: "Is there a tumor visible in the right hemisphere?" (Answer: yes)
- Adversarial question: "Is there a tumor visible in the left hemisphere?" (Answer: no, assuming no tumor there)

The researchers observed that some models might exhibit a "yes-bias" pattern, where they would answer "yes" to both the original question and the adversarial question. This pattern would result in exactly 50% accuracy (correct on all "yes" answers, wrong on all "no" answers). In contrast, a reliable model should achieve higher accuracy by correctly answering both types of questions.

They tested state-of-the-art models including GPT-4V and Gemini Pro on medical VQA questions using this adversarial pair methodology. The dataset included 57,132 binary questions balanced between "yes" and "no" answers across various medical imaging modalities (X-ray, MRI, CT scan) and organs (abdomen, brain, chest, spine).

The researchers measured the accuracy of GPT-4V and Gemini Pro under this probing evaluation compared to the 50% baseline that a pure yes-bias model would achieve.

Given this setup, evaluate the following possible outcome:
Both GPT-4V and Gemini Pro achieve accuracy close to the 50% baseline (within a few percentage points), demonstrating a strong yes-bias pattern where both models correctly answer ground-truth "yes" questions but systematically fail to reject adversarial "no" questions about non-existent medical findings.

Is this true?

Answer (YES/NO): NO